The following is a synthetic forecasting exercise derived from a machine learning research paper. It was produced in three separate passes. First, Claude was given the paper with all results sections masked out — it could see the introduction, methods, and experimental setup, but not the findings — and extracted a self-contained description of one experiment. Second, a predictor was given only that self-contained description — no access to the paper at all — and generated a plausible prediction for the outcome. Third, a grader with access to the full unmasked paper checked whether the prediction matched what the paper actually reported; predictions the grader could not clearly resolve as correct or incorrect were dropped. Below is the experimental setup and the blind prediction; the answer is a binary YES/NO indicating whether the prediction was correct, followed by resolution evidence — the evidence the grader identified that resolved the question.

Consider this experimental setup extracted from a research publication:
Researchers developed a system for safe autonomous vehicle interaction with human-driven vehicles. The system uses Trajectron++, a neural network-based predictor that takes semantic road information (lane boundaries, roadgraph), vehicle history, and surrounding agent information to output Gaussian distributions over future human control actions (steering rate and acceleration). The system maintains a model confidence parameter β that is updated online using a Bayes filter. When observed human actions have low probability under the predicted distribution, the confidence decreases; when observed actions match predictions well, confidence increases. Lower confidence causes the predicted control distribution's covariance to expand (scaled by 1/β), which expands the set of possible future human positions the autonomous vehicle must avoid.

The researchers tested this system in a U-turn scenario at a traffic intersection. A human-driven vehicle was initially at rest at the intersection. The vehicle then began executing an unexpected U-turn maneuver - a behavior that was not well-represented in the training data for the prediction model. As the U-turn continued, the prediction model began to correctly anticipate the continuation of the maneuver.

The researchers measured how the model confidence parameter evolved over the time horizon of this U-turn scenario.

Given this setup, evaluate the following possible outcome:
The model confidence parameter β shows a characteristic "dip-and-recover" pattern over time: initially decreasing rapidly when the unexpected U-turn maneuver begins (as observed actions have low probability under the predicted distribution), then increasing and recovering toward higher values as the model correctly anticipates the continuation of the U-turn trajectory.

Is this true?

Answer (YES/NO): YES